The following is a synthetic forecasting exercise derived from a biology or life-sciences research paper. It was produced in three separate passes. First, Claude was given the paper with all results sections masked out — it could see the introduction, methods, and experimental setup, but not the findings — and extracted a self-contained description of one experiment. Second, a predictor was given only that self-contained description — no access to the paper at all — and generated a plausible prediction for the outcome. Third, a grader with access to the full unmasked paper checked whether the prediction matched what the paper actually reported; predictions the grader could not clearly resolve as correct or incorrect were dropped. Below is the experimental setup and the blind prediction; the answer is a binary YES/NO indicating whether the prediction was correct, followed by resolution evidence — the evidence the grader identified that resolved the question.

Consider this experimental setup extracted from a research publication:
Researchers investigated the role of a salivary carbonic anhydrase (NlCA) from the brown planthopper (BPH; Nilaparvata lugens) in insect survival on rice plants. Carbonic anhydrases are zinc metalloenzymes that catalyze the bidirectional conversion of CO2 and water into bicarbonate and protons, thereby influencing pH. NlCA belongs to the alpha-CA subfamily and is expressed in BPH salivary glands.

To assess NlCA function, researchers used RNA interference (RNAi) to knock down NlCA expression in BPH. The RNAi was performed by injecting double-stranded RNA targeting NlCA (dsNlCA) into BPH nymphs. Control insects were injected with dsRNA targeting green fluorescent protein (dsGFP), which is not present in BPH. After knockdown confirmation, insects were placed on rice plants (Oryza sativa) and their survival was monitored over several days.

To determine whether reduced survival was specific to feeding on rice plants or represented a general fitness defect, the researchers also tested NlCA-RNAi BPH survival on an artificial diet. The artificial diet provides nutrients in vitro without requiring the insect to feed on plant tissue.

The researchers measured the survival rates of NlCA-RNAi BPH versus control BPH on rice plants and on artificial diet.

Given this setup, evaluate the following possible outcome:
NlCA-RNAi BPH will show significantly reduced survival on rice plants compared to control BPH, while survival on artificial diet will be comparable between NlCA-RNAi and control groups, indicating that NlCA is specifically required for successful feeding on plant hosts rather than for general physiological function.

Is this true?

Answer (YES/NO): YES